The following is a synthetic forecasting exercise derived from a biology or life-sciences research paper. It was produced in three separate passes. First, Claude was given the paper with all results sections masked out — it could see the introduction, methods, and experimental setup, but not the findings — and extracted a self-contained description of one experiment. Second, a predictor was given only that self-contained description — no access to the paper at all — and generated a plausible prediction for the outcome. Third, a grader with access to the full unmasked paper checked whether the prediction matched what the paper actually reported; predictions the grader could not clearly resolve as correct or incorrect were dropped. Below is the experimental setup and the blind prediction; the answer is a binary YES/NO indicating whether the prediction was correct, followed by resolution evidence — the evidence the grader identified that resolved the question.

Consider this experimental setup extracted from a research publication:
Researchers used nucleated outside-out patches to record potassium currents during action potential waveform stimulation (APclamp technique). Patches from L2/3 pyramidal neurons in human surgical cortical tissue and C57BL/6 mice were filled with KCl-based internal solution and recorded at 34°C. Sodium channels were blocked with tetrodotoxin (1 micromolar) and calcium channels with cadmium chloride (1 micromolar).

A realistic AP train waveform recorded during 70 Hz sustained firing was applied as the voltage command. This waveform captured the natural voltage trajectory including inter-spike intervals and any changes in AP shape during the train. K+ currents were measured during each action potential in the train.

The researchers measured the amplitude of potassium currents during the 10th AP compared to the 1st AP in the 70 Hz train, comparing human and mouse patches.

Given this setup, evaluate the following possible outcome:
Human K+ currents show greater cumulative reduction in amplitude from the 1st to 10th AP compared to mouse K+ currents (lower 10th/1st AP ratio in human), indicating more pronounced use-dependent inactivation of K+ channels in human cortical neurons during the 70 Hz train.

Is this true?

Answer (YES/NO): NO